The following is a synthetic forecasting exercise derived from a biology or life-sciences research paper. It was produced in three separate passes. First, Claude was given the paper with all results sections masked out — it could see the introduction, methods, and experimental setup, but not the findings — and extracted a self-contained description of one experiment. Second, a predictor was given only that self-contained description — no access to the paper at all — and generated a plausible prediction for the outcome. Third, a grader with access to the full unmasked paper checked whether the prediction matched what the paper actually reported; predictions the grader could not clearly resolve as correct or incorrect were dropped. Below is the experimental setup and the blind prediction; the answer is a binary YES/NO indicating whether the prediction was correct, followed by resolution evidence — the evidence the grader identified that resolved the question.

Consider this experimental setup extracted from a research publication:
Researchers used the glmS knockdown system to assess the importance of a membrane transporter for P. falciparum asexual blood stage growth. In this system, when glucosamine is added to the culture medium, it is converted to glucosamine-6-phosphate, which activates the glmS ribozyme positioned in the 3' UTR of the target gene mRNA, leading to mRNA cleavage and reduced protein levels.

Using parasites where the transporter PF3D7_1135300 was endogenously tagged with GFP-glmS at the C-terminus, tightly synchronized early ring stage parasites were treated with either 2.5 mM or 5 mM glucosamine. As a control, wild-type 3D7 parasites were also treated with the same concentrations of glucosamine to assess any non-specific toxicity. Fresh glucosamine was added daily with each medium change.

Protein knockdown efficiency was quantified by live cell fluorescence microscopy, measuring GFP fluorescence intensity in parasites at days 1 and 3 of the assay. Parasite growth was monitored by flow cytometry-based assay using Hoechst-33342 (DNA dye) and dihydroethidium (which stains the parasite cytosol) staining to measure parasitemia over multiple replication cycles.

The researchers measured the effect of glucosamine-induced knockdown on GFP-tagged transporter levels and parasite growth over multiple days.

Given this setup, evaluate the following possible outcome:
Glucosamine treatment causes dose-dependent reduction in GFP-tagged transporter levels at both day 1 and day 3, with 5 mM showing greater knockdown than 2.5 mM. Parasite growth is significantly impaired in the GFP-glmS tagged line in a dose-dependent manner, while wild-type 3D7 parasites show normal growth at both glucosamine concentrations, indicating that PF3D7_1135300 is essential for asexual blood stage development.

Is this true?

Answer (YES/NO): NO